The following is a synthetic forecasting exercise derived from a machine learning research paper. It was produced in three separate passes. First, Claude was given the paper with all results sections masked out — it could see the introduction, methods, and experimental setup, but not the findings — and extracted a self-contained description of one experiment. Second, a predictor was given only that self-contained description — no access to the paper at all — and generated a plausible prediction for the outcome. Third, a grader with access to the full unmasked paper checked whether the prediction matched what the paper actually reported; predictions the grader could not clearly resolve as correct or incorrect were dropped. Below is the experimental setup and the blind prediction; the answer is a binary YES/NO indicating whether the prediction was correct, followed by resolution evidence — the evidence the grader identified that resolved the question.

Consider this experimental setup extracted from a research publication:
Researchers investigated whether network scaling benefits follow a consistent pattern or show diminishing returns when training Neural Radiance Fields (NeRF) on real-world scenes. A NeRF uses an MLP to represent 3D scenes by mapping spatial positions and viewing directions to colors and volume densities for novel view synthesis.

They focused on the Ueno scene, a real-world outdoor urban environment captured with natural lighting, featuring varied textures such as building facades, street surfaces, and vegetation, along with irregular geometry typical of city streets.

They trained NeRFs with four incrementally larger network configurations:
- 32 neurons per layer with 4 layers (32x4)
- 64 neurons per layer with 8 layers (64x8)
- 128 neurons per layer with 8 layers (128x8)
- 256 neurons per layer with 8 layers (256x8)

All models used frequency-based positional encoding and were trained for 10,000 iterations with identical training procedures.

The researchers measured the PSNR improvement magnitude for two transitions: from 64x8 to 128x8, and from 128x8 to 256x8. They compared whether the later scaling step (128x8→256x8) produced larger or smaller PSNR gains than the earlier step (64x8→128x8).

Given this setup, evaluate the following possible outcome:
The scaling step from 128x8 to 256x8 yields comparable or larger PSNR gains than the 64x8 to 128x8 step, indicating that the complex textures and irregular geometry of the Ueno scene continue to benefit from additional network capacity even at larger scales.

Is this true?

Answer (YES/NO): NO